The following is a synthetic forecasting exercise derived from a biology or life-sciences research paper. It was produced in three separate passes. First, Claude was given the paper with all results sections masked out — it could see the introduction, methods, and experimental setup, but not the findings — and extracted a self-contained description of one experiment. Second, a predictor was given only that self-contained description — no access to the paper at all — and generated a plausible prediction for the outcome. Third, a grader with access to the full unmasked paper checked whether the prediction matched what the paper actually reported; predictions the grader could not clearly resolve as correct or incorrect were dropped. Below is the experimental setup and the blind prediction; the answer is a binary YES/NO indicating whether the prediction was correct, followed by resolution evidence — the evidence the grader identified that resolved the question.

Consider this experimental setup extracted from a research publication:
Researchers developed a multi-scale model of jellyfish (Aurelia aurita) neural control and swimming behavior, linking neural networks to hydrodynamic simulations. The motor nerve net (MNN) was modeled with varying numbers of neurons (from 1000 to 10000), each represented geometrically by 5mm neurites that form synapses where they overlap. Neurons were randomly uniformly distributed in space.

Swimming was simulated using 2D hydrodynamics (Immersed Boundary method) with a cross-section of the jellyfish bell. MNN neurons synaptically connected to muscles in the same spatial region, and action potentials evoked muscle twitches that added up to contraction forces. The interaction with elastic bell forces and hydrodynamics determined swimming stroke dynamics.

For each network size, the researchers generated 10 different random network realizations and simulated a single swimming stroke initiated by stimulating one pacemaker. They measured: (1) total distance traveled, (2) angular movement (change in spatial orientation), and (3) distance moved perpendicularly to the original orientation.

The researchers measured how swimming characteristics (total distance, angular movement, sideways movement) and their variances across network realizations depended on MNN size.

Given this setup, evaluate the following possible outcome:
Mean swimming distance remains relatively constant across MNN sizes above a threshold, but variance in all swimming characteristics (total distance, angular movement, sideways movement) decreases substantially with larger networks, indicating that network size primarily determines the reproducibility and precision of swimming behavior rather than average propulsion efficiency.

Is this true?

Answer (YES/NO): NO